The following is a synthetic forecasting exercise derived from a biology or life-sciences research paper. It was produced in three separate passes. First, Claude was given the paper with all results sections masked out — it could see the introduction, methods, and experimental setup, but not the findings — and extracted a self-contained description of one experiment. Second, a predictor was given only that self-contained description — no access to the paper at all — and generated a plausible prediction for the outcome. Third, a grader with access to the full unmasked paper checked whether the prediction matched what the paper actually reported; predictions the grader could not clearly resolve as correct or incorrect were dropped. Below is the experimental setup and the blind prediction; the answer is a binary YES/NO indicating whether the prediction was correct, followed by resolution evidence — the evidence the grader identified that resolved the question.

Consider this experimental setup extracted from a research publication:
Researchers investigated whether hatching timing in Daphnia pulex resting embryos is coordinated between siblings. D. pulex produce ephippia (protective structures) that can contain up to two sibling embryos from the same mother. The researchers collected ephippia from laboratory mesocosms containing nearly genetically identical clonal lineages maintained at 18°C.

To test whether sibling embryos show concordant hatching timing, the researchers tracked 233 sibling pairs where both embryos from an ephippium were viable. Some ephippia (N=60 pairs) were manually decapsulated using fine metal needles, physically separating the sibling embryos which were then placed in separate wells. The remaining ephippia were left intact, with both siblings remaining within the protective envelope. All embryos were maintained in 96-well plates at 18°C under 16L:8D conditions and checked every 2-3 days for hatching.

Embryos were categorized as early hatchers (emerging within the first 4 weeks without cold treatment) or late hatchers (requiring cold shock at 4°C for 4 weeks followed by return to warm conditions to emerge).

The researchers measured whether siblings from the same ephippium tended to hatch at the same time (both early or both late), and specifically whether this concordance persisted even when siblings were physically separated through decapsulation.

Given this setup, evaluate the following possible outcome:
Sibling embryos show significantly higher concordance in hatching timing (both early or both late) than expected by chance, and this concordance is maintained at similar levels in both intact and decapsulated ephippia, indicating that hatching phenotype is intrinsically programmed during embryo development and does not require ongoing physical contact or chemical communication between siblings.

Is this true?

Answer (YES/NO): YES